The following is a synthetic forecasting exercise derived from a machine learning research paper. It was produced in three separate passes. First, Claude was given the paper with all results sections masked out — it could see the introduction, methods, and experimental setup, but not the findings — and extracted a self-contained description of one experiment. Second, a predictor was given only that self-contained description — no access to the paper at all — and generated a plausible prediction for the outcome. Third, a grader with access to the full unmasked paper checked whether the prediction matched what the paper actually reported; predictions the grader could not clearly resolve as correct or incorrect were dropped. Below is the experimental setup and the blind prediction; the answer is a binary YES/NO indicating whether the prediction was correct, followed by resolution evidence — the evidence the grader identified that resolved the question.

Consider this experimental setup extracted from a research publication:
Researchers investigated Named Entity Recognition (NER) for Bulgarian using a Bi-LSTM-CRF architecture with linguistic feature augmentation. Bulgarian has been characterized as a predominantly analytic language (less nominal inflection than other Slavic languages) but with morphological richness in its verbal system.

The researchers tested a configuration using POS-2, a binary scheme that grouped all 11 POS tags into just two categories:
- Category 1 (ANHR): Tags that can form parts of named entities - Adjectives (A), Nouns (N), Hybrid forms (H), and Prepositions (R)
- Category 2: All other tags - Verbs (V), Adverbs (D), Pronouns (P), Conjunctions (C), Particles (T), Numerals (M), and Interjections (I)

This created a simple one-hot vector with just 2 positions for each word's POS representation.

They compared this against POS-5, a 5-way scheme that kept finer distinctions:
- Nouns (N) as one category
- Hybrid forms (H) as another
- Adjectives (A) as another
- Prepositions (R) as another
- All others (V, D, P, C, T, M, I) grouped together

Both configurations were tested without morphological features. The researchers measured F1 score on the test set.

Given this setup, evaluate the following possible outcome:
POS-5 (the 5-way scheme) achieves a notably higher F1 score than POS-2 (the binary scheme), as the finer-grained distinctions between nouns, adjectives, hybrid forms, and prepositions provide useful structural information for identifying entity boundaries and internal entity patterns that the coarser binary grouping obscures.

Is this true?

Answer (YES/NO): YES